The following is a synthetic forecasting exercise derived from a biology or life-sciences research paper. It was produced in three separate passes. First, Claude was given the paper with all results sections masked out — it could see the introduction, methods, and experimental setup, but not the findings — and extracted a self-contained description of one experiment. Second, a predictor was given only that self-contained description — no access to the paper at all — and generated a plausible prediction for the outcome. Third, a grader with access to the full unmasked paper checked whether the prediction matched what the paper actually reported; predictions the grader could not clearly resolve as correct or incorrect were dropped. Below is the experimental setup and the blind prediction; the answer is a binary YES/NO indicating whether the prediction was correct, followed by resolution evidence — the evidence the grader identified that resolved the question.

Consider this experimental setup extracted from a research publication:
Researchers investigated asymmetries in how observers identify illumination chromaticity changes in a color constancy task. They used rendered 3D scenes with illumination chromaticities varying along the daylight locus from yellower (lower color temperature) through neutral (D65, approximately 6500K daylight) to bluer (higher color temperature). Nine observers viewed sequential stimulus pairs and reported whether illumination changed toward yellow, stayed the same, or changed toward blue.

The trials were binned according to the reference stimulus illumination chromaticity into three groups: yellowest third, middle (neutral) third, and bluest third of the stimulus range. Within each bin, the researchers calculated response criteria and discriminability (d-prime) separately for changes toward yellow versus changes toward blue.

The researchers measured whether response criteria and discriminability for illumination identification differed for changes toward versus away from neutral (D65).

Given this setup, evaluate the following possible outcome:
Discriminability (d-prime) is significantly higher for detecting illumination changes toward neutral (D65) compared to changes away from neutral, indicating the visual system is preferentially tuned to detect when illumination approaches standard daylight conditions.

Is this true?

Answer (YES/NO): NO